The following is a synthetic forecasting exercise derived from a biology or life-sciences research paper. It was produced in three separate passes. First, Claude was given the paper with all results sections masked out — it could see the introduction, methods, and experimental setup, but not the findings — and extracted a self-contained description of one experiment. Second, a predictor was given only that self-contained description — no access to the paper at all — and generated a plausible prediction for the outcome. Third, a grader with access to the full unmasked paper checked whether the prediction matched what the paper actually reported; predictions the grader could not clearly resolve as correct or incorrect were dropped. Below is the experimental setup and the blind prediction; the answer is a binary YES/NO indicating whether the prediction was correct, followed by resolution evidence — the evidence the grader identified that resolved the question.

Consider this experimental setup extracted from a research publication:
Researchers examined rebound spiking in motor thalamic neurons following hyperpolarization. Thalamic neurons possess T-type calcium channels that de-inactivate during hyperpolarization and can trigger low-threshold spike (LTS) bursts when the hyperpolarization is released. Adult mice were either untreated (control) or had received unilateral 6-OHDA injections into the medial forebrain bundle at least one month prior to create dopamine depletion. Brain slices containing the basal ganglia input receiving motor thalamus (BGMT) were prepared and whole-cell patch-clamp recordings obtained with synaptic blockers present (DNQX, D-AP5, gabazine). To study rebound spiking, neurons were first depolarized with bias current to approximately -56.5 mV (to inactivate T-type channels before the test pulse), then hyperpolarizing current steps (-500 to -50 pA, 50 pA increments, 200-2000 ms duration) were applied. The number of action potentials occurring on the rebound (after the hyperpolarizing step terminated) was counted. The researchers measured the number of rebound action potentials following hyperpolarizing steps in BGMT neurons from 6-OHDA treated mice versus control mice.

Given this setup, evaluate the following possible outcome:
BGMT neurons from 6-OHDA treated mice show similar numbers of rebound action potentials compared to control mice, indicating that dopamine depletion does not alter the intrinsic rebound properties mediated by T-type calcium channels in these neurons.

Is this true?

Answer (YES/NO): NO